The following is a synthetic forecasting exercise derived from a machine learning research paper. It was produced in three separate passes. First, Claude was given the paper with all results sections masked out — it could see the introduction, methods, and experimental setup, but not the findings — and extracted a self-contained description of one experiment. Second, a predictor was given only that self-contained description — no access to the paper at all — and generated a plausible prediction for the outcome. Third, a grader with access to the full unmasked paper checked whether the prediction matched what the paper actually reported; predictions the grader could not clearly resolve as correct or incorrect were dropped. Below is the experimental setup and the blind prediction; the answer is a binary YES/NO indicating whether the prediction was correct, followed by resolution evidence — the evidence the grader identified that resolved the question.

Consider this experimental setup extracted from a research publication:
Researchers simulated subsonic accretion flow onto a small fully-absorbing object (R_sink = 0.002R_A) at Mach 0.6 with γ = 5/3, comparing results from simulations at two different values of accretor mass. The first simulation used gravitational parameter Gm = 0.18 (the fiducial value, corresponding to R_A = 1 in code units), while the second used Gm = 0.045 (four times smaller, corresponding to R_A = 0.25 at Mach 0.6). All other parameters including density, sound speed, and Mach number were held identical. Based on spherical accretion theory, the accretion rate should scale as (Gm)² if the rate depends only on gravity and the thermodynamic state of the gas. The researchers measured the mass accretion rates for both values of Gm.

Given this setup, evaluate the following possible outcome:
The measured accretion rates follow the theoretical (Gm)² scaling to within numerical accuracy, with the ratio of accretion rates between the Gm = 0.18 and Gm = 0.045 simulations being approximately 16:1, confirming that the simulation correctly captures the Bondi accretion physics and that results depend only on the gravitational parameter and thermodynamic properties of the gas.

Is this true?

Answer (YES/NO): NO